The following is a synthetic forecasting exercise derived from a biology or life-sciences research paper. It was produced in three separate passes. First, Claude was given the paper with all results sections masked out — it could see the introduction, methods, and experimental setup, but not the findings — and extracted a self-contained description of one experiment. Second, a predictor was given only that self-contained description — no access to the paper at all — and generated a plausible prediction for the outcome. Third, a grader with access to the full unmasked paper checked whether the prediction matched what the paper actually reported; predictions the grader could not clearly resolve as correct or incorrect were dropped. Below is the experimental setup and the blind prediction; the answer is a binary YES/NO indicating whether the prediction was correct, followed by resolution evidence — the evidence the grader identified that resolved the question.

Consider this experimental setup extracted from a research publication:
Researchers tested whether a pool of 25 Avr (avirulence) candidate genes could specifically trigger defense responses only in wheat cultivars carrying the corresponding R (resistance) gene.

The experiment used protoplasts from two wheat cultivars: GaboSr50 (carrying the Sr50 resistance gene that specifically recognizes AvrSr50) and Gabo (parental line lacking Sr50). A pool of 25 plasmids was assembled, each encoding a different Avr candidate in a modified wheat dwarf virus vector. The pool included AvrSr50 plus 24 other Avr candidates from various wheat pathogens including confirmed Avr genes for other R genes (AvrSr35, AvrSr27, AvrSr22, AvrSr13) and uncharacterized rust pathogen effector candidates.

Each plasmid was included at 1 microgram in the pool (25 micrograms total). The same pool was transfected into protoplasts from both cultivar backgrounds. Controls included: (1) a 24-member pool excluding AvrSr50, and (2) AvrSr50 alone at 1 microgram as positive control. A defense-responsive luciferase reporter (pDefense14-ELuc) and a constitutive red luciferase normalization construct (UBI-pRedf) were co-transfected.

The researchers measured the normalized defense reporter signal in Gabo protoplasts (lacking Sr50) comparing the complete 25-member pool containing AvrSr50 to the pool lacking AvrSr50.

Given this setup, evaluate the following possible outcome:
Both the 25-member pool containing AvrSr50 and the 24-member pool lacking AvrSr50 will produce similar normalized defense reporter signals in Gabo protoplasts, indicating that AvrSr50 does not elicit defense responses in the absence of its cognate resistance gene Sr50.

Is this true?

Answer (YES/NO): YES